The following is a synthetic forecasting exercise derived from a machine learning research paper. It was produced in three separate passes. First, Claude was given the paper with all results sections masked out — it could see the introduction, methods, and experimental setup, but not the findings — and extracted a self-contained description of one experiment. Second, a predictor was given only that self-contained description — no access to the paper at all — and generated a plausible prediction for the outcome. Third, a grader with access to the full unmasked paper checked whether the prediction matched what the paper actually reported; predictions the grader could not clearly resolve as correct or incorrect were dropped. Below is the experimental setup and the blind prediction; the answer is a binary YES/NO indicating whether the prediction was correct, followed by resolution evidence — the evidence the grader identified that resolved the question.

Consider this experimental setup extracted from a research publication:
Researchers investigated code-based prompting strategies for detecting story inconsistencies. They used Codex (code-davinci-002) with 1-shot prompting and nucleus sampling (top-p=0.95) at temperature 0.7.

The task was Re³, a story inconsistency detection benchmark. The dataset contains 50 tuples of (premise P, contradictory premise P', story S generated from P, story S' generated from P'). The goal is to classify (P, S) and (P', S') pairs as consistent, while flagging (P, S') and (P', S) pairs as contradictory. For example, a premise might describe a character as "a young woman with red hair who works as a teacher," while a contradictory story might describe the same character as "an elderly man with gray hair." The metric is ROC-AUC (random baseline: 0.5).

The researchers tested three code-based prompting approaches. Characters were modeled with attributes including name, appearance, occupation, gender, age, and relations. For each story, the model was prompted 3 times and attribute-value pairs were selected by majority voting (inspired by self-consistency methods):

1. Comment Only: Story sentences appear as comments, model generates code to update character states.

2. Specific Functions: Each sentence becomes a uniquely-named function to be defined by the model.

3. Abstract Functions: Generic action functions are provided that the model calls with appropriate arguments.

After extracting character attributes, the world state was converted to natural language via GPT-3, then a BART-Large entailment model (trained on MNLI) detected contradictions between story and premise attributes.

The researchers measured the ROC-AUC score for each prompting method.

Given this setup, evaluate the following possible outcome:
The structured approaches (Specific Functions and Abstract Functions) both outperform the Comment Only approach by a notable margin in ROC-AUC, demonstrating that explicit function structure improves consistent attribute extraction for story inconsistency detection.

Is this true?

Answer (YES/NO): NO